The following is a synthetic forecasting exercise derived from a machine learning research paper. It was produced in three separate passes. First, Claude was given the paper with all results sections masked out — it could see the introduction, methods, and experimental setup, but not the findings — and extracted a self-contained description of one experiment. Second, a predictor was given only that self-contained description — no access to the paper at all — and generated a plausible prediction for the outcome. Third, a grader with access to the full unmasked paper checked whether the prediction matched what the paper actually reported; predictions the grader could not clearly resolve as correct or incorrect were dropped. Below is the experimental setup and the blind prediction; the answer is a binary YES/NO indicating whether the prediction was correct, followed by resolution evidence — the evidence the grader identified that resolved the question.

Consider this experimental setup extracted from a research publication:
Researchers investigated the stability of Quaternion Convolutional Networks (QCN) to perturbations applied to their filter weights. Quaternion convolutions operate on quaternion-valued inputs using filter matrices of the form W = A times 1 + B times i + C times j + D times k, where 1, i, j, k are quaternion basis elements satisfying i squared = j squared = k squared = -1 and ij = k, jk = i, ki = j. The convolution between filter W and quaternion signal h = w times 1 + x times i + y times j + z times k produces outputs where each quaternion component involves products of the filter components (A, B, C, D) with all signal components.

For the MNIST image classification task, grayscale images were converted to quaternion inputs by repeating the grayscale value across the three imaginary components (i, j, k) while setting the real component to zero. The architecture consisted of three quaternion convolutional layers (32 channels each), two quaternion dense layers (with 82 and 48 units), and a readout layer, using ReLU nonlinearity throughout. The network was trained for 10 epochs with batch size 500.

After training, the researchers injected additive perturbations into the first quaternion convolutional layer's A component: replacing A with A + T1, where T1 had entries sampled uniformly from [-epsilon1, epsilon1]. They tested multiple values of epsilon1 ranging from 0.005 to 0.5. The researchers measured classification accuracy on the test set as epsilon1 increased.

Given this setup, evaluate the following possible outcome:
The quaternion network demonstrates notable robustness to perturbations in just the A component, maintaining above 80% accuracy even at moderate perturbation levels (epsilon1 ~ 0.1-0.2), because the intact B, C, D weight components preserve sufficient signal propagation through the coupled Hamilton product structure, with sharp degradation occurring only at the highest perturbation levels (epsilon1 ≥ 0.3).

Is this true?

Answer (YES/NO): NO